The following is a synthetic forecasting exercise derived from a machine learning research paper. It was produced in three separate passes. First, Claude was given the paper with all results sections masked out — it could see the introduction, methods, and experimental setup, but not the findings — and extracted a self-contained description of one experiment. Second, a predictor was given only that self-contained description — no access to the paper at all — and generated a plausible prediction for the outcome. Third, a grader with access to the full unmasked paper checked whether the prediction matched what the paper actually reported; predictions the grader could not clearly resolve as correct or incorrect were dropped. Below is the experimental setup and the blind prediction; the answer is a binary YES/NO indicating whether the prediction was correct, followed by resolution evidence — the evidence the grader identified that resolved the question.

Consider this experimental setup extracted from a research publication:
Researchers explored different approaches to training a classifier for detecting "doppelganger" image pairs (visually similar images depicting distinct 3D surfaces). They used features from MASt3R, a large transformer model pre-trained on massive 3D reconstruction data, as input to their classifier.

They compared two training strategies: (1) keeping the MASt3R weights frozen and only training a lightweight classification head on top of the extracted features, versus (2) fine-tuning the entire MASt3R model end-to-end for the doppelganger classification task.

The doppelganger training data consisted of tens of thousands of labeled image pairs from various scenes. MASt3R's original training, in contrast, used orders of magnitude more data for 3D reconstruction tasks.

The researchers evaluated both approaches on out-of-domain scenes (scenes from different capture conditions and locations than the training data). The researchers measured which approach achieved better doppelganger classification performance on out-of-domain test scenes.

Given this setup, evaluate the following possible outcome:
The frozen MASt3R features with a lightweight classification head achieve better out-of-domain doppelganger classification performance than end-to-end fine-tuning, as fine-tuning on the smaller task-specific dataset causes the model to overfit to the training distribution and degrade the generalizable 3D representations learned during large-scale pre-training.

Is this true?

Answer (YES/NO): YES